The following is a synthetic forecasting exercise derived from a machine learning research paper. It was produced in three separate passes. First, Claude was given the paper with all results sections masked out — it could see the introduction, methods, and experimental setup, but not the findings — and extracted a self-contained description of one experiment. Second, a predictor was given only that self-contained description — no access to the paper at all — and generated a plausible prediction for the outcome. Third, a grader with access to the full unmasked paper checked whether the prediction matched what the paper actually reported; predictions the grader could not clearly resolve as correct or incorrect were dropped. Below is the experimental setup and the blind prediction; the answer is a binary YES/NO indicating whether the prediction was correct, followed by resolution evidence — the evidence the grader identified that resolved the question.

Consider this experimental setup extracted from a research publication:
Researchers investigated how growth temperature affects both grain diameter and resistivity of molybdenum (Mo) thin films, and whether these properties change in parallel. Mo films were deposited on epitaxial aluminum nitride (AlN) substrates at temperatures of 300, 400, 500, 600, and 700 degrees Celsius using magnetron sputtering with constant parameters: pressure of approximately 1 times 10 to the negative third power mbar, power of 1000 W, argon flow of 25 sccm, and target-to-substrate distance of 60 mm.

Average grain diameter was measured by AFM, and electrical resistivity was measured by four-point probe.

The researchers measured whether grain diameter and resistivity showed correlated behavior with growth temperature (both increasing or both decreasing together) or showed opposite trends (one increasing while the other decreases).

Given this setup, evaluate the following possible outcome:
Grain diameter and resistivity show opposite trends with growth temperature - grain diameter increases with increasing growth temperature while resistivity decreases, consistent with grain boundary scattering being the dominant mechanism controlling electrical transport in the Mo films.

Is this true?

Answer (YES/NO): YES